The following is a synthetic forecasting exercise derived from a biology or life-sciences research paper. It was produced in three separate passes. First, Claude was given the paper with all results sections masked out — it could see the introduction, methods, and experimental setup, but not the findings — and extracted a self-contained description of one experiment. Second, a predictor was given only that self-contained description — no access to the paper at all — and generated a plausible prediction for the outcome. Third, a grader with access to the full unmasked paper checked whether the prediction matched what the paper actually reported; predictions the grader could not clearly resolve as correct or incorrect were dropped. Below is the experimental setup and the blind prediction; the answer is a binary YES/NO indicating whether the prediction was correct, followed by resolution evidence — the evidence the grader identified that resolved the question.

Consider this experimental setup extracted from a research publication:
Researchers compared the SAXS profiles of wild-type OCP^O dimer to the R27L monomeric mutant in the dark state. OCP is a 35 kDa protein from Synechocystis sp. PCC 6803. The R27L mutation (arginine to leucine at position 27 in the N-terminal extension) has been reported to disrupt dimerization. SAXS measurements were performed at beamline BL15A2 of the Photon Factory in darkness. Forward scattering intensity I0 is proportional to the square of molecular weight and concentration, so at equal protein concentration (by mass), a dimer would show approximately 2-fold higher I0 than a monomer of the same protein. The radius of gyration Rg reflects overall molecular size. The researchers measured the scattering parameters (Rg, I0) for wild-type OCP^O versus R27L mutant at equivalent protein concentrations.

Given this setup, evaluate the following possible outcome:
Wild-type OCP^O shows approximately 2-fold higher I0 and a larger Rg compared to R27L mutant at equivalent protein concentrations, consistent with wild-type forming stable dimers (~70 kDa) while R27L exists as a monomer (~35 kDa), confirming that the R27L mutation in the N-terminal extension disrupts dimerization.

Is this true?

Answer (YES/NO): YES